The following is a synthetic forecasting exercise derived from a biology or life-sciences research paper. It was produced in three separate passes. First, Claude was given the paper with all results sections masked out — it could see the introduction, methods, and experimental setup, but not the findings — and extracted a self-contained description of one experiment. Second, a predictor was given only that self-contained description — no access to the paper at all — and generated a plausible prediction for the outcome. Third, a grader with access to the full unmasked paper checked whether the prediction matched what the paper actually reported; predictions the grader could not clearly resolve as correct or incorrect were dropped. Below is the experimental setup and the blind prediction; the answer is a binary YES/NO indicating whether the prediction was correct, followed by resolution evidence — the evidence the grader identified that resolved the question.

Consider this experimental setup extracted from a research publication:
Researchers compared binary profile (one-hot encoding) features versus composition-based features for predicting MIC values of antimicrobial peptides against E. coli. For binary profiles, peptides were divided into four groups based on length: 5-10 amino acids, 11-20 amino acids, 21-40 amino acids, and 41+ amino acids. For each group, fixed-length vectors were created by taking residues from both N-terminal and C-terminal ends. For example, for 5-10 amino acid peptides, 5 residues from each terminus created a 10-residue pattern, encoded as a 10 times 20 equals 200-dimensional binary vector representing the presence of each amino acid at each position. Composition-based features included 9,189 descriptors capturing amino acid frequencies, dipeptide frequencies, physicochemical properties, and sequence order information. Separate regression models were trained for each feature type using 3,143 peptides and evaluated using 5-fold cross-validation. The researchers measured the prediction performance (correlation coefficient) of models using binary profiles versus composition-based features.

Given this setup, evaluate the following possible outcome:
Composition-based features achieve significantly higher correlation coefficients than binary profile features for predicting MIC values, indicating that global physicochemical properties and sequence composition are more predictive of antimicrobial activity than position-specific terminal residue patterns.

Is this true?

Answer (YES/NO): YES